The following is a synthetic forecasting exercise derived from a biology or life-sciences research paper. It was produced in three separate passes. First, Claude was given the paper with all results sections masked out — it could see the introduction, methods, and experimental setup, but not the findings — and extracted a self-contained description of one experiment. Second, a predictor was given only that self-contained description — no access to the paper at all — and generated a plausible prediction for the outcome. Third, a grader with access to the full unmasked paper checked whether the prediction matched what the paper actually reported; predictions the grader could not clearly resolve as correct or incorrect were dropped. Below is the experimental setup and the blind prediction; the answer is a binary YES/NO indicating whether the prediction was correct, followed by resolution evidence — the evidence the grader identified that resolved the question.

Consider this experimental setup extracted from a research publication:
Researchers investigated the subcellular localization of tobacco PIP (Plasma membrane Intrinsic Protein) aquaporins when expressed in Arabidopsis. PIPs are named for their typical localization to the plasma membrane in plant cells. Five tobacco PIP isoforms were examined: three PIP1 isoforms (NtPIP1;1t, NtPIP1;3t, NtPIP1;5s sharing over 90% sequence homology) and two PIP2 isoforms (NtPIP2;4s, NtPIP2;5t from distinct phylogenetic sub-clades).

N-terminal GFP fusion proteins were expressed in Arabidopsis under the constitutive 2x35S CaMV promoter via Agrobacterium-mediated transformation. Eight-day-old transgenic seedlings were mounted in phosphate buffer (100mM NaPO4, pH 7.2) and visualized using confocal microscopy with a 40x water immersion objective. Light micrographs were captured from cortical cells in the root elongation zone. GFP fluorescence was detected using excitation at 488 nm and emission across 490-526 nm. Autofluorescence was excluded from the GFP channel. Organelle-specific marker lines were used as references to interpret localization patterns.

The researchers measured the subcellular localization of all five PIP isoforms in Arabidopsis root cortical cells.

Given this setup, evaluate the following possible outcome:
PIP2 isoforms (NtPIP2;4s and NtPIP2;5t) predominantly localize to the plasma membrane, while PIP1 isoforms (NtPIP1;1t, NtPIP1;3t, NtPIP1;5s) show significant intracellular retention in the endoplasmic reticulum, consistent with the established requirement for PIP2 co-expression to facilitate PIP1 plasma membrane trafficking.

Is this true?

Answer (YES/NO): NO